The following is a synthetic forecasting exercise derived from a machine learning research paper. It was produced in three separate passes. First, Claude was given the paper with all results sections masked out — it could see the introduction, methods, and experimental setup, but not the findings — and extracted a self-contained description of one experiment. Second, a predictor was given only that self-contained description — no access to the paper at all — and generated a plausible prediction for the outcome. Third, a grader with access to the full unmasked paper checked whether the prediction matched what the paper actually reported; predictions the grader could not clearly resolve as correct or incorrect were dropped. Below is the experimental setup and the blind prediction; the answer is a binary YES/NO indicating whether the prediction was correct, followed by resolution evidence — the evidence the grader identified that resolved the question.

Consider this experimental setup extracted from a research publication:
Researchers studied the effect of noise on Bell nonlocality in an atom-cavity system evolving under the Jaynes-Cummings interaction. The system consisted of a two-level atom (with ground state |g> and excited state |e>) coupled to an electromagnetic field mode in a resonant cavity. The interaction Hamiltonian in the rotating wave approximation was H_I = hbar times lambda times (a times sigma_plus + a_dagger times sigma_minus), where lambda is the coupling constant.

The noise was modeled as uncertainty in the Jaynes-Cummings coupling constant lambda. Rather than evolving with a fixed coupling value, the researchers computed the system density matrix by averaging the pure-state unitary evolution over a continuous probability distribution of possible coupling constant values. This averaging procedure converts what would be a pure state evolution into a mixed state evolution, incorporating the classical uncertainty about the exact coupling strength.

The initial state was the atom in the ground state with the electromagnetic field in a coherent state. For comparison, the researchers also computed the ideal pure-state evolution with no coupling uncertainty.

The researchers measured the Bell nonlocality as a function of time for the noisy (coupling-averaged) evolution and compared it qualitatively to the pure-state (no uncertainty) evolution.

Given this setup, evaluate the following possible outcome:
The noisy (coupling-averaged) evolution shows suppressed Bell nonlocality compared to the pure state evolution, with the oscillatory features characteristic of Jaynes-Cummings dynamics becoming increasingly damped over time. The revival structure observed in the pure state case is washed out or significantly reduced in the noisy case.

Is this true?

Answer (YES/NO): YES